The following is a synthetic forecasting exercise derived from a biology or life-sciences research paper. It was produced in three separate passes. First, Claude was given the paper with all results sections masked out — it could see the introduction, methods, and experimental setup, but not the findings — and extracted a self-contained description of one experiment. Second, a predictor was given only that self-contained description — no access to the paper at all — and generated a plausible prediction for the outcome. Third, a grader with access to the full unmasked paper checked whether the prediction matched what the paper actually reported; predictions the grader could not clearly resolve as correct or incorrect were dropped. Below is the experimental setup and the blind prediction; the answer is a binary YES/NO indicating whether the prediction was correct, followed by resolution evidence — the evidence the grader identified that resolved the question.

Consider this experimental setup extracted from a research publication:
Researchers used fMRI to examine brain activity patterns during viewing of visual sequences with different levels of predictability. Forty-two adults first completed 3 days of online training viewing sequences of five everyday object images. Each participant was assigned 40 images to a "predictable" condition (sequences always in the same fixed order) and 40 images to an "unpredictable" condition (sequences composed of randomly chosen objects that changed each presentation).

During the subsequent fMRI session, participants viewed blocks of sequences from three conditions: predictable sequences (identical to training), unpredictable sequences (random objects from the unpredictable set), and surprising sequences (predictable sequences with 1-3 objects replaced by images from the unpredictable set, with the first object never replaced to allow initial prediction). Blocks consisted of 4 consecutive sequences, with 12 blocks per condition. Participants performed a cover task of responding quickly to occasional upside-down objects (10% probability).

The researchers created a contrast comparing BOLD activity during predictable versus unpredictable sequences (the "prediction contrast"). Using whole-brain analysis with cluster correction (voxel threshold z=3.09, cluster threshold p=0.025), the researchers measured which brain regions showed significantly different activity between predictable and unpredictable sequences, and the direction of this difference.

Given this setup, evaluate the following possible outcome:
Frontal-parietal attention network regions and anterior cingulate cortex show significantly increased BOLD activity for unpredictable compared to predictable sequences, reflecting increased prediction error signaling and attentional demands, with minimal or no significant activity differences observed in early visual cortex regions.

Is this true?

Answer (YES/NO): NO